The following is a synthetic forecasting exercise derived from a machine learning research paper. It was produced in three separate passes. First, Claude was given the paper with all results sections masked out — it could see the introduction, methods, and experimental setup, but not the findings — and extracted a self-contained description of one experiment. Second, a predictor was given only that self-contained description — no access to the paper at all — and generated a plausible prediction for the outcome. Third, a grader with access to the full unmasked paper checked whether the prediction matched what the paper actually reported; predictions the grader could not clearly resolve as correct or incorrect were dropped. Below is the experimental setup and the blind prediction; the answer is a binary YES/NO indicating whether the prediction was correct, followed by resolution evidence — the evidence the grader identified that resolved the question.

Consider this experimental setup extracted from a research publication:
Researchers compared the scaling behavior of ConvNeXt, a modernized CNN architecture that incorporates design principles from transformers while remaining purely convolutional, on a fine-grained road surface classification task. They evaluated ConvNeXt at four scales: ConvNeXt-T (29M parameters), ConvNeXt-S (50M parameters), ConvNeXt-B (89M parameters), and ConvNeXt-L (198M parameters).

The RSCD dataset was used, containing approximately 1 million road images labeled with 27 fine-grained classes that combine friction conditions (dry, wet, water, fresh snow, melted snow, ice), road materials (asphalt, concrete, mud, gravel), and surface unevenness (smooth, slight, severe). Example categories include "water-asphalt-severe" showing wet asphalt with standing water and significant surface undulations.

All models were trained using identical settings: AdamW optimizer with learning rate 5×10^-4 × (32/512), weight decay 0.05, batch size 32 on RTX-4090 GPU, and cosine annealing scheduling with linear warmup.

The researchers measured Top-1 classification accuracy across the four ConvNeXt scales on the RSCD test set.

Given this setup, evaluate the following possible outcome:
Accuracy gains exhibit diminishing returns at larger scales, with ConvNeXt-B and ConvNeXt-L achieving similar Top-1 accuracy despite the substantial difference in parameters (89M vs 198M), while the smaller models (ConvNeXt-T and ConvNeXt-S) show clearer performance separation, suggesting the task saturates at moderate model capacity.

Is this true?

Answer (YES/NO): NO